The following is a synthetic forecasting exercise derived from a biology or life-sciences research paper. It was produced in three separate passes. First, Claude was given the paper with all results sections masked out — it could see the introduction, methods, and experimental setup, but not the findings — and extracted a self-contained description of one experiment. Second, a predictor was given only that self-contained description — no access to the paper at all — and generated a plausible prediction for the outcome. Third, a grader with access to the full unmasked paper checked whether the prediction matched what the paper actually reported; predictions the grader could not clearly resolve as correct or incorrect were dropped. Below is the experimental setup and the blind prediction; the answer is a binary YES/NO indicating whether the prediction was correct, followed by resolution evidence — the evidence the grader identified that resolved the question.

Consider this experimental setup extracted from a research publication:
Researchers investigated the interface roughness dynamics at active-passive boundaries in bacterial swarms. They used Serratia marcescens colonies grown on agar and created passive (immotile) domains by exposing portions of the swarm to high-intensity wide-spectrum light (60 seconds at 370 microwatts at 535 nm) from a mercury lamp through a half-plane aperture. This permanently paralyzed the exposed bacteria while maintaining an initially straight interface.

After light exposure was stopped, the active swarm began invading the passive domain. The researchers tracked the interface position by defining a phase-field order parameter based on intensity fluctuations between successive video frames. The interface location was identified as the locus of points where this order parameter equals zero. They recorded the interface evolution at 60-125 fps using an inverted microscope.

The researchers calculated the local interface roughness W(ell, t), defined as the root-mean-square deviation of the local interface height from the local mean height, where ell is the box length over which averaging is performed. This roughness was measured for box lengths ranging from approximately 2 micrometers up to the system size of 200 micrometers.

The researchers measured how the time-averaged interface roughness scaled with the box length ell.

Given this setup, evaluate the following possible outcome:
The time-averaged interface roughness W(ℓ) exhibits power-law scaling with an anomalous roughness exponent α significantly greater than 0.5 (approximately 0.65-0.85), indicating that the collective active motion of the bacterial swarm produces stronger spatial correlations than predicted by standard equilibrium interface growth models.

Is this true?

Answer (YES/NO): NO